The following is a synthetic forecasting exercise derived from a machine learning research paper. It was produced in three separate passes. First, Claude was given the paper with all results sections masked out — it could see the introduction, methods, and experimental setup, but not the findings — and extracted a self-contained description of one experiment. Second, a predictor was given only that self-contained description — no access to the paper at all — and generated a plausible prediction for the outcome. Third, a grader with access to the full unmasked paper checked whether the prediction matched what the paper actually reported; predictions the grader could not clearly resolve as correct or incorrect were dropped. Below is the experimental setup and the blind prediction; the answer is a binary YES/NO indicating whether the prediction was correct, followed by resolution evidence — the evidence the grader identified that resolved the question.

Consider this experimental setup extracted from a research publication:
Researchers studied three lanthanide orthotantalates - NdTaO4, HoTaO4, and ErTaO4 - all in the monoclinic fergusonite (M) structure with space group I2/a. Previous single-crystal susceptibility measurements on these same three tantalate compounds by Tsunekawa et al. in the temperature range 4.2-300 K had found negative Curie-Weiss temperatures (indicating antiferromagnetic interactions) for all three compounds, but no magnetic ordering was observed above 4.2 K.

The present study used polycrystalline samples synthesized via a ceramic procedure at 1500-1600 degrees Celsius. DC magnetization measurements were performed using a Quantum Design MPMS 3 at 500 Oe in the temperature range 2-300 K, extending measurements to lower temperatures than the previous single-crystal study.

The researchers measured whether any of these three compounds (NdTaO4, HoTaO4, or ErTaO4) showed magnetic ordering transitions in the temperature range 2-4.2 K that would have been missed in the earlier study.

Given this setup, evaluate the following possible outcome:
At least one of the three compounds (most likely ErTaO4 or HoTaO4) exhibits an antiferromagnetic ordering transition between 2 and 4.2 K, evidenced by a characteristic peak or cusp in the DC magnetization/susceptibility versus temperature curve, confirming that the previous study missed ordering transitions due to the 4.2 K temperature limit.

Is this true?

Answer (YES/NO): NO